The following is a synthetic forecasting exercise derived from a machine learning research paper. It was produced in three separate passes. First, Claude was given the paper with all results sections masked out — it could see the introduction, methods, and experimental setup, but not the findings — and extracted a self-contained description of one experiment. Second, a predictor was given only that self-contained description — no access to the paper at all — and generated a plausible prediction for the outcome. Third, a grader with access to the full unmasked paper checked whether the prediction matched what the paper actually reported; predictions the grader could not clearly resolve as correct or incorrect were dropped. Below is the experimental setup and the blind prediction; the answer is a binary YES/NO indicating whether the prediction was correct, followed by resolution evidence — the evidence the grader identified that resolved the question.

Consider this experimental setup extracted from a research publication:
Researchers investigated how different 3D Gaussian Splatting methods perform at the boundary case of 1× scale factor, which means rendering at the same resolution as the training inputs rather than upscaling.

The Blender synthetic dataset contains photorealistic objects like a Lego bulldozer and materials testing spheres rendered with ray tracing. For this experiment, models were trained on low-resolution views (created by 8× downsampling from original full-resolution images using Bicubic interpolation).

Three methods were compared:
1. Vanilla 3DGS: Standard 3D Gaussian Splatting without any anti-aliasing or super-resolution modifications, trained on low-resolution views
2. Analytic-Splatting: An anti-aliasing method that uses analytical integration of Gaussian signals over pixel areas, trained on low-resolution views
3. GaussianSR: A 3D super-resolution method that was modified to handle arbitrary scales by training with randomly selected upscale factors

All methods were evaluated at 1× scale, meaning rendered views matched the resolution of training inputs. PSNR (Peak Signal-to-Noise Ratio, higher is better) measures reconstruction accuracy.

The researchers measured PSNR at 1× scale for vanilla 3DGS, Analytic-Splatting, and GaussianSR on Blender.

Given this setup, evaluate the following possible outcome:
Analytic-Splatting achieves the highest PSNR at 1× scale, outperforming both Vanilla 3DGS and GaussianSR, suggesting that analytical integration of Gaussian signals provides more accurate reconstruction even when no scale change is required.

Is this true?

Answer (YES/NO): YES